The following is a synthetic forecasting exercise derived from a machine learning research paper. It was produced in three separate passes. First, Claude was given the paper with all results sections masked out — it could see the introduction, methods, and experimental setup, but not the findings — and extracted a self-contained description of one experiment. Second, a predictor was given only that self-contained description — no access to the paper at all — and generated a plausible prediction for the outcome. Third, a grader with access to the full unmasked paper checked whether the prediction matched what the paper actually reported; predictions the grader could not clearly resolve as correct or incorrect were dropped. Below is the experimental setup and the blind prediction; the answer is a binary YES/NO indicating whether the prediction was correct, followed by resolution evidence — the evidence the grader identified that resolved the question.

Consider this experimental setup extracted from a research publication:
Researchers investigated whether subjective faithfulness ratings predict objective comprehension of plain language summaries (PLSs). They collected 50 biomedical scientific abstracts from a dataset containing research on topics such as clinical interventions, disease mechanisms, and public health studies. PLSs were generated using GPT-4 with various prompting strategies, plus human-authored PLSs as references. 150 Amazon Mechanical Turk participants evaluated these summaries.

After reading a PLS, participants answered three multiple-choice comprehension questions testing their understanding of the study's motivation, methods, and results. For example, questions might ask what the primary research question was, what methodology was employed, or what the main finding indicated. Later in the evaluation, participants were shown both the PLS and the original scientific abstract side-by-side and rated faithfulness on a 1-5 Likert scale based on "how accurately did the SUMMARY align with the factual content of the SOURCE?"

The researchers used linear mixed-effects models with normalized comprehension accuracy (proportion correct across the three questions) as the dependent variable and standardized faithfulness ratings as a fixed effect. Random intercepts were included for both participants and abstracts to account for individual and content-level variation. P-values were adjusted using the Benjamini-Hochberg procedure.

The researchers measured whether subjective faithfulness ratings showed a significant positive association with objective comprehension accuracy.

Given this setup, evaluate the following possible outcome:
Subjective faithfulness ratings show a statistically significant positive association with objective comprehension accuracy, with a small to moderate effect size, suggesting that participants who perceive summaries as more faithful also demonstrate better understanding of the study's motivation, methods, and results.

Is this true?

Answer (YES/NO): YES